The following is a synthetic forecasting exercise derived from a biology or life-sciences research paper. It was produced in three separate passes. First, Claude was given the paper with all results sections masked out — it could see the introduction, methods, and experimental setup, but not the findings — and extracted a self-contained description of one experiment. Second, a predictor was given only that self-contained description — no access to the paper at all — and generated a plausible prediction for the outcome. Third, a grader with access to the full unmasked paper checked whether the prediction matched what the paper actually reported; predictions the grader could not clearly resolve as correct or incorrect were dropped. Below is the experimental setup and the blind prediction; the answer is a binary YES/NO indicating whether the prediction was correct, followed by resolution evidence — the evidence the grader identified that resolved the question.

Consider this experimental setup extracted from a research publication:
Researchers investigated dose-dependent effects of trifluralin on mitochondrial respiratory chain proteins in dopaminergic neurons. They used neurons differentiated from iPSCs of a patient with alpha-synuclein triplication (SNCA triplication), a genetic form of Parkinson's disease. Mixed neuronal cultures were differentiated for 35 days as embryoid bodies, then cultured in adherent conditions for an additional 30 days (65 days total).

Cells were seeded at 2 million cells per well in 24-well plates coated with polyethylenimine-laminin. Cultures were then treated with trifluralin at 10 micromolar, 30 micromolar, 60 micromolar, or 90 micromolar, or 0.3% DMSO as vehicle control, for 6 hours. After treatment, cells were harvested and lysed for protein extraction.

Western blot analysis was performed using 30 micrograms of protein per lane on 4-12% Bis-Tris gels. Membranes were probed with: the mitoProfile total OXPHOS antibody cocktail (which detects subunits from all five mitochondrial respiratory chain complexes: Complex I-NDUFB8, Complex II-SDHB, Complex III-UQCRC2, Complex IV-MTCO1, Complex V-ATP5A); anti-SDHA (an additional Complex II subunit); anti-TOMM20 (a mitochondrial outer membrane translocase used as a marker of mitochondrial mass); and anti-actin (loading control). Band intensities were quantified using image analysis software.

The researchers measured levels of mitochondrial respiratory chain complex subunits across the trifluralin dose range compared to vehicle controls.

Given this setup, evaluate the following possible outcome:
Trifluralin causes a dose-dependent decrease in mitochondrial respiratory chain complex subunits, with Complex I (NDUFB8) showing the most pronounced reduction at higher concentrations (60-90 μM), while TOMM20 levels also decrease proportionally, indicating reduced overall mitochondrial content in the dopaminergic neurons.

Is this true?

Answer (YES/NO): NO